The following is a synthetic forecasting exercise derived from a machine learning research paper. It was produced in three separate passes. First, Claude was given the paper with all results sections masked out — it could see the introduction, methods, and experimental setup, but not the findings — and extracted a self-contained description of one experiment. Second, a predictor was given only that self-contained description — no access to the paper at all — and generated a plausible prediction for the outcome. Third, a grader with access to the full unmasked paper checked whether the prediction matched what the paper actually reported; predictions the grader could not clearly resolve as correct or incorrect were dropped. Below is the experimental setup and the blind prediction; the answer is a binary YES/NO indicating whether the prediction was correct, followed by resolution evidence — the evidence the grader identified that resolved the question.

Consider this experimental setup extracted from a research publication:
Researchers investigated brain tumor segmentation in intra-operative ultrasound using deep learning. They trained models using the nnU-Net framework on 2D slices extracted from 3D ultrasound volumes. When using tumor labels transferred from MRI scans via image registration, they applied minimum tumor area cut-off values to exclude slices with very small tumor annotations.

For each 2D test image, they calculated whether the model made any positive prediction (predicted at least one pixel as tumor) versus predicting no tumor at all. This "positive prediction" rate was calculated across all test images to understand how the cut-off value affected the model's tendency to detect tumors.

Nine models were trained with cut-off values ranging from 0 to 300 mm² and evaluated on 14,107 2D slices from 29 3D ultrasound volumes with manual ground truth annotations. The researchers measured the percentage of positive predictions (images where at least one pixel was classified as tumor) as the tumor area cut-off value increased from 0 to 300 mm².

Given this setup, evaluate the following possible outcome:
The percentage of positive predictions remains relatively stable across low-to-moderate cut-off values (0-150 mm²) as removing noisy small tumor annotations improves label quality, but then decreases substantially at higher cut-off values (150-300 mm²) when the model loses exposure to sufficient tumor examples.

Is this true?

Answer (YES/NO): NO